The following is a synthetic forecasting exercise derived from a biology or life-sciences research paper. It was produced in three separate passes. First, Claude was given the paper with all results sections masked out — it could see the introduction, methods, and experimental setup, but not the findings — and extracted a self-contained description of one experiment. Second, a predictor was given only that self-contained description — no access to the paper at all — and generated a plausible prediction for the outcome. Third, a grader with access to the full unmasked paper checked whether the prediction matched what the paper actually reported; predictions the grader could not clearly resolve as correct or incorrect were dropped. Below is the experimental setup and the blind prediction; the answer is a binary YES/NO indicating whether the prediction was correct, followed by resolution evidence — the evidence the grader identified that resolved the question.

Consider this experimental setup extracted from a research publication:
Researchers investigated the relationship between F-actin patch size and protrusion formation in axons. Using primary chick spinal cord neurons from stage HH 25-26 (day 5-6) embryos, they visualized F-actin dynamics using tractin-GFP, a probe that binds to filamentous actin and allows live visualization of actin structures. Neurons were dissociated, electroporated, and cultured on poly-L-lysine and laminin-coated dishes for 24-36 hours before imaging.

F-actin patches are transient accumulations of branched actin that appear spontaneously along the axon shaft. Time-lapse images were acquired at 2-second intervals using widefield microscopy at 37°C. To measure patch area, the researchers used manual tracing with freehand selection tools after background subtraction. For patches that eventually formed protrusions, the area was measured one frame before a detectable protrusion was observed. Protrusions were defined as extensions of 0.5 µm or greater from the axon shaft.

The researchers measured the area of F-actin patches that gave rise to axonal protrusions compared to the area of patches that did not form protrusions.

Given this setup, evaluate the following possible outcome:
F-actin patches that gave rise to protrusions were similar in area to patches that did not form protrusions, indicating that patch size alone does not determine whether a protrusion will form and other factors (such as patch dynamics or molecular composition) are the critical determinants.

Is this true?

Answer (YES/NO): NO